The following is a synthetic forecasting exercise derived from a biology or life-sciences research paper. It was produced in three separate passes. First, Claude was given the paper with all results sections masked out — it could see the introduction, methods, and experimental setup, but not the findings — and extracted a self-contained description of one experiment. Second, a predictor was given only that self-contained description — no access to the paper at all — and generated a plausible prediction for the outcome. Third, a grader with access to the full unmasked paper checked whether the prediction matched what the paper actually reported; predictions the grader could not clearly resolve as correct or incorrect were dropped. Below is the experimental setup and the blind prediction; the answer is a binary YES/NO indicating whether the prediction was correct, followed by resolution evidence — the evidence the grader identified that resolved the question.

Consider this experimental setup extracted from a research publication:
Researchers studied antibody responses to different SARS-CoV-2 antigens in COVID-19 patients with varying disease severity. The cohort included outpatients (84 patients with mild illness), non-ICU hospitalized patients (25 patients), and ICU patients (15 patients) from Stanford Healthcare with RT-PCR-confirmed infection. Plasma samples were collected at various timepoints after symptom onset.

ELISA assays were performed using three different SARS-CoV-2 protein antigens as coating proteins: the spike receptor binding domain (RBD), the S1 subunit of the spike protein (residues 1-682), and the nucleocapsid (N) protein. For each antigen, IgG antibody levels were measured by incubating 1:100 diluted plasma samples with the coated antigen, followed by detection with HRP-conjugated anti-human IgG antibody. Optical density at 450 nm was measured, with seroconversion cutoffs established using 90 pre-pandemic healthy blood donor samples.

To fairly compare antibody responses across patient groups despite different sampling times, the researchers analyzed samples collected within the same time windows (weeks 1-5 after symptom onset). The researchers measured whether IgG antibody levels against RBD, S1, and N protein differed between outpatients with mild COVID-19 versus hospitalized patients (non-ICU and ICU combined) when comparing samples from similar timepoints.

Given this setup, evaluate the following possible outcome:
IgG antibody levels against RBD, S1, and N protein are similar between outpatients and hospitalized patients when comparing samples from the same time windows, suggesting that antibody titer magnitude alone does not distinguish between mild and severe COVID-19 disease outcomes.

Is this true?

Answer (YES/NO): NO